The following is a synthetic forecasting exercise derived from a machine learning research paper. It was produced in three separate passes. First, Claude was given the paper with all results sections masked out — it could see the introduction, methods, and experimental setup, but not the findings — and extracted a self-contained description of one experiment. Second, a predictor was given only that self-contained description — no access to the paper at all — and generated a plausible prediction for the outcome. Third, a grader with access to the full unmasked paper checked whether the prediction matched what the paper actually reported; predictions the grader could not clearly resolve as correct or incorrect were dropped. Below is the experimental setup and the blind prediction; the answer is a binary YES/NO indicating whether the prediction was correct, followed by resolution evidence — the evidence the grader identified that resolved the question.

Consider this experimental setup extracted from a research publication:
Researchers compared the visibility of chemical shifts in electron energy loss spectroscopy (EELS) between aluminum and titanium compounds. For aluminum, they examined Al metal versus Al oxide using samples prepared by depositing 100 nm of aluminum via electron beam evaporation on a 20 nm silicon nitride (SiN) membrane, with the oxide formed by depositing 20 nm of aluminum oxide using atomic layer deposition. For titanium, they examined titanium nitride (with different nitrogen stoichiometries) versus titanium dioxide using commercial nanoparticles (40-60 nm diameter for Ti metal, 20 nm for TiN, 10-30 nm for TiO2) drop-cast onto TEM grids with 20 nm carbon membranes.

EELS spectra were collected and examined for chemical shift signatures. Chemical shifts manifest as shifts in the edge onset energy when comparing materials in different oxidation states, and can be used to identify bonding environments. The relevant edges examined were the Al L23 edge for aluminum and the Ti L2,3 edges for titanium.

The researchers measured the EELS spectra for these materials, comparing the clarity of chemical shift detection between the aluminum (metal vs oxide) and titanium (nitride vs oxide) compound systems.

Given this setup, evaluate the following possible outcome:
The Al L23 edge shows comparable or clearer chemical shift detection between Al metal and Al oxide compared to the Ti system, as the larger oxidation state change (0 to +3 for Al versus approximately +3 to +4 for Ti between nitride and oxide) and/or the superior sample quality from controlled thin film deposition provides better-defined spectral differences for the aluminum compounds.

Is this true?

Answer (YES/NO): YES